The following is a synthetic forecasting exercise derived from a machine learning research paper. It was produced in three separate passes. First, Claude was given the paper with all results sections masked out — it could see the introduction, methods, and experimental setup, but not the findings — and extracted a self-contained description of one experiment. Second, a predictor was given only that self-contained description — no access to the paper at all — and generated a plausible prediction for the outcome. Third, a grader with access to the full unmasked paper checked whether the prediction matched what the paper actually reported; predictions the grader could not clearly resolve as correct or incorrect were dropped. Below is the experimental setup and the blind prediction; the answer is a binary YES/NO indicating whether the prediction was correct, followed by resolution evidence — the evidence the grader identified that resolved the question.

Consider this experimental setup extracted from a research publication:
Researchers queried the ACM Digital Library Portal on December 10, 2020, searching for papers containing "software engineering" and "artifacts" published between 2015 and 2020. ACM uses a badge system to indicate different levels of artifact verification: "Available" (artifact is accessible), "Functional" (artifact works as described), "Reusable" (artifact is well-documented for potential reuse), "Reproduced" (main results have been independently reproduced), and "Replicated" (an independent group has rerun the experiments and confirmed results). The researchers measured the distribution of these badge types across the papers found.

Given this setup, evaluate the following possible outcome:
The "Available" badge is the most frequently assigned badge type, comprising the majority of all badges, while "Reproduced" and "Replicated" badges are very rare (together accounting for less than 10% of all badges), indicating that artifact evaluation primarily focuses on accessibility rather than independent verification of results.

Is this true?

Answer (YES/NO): NO